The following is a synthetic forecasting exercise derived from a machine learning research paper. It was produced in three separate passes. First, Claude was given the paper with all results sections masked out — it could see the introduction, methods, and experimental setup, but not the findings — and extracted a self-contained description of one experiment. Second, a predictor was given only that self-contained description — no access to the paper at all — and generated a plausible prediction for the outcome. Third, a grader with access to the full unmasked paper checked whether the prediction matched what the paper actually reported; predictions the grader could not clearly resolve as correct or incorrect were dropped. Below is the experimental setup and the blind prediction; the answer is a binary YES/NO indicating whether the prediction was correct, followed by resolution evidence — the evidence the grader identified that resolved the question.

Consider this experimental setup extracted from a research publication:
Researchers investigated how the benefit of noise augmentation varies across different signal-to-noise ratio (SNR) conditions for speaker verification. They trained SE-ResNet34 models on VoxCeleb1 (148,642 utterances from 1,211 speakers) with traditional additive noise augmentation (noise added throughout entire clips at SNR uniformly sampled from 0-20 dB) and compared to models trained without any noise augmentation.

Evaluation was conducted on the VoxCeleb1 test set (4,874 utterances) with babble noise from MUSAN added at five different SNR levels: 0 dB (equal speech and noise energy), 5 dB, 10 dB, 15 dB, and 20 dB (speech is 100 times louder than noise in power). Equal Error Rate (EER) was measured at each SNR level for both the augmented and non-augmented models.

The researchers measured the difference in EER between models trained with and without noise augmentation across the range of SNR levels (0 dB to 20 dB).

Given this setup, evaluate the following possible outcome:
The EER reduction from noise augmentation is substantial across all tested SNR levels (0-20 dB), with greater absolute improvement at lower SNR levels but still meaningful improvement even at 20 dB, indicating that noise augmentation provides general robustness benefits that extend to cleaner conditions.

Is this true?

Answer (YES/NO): YES